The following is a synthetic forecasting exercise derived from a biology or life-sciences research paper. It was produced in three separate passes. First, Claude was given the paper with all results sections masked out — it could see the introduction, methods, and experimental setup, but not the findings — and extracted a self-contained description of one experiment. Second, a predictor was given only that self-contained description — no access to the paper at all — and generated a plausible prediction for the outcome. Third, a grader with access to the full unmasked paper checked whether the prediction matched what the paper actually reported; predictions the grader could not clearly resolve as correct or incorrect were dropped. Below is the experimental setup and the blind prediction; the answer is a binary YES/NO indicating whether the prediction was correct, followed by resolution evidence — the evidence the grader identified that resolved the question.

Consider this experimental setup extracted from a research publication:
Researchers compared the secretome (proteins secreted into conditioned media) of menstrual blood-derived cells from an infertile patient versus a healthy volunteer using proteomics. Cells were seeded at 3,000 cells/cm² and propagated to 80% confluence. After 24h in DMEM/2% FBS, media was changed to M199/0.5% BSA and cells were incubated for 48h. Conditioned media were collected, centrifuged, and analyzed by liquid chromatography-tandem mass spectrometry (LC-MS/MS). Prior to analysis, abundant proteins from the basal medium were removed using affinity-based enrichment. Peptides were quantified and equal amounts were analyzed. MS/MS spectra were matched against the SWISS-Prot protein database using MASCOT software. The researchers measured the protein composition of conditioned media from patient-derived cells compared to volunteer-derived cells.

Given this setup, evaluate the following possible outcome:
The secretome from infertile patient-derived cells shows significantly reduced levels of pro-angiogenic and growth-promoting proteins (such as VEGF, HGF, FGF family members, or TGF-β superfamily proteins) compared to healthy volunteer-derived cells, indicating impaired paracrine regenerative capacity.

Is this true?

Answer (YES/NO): NO